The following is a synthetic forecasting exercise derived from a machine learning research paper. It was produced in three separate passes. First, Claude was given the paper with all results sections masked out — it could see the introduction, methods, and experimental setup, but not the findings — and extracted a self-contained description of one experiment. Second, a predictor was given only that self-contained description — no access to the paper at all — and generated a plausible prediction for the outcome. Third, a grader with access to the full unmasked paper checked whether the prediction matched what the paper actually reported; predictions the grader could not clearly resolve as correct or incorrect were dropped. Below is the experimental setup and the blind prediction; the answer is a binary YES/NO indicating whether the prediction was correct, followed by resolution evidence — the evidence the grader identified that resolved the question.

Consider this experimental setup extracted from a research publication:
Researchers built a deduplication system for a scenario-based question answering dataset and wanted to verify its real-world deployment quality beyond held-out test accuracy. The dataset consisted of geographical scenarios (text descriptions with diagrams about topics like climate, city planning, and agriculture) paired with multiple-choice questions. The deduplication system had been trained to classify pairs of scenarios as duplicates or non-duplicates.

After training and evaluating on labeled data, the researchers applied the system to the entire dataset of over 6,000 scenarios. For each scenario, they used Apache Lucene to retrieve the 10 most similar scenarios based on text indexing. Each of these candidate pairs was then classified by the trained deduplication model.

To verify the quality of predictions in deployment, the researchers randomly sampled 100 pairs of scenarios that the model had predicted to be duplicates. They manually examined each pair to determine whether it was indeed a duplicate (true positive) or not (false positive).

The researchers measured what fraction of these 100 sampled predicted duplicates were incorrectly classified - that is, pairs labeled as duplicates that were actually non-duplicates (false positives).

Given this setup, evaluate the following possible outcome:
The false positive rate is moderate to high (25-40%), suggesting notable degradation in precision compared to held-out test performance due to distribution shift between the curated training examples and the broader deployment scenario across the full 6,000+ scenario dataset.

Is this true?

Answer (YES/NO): NO